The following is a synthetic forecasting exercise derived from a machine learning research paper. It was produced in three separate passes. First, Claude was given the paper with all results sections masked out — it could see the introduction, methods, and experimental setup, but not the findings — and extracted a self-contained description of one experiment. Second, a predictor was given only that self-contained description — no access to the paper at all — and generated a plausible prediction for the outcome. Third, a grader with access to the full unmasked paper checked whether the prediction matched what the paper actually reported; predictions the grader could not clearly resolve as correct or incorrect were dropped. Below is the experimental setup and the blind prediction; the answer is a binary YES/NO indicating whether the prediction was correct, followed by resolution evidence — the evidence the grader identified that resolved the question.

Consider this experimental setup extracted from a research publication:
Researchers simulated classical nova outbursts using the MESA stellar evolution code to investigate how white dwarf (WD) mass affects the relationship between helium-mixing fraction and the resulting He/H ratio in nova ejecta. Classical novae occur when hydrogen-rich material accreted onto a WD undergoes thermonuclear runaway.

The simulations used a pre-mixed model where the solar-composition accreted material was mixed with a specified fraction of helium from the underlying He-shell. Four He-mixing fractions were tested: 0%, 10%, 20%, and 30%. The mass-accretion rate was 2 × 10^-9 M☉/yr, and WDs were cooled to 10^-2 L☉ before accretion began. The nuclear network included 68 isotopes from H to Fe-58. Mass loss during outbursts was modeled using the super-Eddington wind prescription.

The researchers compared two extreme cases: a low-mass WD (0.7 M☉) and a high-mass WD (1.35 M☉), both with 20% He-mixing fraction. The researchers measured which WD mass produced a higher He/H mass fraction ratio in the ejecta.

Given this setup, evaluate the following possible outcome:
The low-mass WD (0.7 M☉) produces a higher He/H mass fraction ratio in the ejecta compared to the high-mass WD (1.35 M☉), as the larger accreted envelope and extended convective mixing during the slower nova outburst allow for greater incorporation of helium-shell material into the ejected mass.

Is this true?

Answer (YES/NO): NO